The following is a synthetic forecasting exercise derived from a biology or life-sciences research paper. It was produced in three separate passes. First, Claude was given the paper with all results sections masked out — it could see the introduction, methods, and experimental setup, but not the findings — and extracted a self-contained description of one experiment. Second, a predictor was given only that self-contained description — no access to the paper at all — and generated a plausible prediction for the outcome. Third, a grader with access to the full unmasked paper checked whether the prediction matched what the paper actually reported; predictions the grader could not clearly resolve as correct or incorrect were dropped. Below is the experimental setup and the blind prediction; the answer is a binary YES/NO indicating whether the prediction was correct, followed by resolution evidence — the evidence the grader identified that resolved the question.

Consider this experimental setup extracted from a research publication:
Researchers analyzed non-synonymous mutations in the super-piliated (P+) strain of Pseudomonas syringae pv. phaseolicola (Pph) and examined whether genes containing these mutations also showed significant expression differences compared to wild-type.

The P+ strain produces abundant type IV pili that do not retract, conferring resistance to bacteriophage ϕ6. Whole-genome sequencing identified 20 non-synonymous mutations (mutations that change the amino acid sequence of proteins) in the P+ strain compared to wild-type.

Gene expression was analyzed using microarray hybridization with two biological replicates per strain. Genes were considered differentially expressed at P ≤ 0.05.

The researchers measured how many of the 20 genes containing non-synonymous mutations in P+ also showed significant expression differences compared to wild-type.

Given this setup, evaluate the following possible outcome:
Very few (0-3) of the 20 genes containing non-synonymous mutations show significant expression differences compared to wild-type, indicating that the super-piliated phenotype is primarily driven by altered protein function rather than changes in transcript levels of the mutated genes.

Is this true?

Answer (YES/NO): NO